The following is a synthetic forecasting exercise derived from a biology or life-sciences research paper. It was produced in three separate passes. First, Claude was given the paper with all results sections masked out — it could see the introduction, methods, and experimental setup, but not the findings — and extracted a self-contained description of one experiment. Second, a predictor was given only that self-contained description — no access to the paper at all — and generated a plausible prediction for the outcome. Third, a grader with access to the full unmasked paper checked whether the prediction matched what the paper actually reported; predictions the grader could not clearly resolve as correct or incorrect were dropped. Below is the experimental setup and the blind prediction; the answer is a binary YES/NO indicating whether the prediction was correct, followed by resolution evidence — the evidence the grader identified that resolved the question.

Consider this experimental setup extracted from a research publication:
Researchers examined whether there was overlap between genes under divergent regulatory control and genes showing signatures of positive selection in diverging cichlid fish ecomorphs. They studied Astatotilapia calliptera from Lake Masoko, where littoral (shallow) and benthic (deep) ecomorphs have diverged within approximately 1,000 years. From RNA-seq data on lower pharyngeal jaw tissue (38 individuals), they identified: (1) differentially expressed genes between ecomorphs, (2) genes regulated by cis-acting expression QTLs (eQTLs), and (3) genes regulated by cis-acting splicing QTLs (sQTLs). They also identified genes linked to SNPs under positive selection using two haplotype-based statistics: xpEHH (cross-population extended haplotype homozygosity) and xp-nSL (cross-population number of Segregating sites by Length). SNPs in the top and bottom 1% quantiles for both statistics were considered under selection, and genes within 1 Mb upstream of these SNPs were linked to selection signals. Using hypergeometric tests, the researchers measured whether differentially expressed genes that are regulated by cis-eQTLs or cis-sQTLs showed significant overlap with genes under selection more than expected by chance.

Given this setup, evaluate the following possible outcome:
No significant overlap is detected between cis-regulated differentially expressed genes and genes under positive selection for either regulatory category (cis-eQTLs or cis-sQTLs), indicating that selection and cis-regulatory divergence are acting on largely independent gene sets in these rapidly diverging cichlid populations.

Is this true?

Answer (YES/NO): NO